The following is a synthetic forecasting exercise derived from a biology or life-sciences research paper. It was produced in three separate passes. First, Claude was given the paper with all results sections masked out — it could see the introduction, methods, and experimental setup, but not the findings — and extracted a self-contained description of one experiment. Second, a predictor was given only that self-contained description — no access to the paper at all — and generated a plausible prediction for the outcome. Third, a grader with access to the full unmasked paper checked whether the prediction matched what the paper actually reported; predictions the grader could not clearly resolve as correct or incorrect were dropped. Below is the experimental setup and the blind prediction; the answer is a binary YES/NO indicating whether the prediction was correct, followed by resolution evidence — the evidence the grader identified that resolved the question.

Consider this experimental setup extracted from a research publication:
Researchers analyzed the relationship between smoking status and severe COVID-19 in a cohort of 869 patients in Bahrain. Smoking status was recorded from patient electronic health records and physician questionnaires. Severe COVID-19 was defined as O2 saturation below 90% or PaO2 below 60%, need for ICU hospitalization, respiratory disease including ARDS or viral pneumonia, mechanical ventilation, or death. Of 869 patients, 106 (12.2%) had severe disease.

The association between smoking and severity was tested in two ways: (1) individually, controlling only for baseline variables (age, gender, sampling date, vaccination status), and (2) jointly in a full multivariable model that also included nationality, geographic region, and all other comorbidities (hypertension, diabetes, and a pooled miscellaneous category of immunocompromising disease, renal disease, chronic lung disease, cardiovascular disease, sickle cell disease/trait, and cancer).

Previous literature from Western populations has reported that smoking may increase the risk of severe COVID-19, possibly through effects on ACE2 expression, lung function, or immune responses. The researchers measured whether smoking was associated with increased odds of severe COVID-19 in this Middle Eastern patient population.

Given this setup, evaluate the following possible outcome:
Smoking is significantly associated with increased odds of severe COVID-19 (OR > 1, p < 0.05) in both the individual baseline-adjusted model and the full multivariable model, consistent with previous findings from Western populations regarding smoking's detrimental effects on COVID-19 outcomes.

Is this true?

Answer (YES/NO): NO